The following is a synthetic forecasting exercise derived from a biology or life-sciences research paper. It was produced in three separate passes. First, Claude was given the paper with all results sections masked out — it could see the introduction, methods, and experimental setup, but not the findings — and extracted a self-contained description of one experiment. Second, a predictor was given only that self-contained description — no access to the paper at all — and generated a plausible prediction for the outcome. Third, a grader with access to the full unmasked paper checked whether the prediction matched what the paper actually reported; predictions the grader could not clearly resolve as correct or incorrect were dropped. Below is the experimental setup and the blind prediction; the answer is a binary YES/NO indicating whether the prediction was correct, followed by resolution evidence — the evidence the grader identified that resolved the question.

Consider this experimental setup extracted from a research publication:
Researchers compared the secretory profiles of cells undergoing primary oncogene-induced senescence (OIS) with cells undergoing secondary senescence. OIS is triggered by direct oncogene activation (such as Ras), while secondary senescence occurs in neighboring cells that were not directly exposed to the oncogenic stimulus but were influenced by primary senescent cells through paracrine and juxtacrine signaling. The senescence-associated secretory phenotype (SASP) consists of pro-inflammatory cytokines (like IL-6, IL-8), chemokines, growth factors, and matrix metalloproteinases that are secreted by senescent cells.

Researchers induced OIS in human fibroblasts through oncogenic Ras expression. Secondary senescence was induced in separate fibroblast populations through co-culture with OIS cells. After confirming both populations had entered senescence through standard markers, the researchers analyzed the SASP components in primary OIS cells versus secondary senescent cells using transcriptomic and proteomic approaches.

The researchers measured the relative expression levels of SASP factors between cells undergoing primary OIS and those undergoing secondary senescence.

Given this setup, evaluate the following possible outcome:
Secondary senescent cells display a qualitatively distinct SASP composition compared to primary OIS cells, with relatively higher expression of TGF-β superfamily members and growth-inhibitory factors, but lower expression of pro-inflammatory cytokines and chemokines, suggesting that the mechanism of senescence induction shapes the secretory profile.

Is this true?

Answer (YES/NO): YES